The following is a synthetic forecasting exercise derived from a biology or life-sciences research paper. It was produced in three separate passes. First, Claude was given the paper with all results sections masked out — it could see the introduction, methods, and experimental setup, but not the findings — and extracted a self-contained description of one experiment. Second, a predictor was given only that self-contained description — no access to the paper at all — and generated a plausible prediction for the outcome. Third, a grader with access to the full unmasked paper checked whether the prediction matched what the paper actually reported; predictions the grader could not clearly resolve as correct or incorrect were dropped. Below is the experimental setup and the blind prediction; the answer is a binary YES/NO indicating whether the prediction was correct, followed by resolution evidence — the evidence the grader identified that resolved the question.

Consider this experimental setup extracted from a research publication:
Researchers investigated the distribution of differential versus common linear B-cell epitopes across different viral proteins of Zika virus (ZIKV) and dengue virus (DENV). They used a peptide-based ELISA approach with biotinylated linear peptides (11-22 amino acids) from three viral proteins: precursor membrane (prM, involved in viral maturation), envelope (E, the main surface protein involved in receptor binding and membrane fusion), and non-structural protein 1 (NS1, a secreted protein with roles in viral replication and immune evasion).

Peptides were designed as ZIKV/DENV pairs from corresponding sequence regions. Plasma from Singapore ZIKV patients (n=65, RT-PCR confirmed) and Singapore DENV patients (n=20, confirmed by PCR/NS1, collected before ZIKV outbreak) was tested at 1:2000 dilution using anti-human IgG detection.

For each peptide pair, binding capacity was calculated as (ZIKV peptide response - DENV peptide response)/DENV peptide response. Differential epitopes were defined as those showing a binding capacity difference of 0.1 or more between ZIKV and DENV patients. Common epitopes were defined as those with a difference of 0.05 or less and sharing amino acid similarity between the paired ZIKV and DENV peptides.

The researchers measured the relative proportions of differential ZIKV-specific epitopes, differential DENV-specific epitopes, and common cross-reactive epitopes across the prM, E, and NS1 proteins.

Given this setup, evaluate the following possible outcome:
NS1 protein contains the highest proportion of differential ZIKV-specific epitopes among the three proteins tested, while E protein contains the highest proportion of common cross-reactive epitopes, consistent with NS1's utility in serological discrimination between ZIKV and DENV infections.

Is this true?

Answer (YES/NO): NO